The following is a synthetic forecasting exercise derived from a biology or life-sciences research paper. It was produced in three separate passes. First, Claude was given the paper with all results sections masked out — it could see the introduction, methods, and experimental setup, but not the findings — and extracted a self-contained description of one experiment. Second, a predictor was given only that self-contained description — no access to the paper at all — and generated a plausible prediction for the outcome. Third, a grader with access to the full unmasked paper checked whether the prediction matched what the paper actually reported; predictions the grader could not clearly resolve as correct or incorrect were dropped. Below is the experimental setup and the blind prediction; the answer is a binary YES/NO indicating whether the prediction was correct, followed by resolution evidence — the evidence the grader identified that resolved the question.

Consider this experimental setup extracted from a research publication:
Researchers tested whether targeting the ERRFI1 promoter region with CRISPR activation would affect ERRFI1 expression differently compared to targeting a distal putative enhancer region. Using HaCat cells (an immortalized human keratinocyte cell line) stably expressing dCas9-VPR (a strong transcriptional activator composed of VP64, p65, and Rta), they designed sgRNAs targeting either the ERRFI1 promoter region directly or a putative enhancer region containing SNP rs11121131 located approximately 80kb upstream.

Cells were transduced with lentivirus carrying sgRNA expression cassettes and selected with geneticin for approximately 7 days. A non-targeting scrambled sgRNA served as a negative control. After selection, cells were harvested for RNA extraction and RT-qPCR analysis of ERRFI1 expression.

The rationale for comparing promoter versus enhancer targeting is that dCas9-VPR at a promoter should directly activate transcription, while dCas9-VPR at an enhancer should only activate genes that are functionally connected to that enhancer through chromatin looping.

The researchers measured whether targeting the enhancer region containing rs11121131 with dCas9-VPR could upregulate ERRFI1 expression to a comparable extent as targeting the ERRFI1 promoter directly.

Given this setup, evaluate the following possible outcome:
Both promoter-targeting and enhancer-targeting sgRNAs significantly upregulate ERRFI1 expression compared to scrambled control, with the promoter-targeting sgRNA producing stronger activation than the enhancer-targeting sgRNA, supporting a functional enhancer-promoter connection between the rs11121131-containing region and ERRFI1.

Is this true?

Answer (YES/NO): NO